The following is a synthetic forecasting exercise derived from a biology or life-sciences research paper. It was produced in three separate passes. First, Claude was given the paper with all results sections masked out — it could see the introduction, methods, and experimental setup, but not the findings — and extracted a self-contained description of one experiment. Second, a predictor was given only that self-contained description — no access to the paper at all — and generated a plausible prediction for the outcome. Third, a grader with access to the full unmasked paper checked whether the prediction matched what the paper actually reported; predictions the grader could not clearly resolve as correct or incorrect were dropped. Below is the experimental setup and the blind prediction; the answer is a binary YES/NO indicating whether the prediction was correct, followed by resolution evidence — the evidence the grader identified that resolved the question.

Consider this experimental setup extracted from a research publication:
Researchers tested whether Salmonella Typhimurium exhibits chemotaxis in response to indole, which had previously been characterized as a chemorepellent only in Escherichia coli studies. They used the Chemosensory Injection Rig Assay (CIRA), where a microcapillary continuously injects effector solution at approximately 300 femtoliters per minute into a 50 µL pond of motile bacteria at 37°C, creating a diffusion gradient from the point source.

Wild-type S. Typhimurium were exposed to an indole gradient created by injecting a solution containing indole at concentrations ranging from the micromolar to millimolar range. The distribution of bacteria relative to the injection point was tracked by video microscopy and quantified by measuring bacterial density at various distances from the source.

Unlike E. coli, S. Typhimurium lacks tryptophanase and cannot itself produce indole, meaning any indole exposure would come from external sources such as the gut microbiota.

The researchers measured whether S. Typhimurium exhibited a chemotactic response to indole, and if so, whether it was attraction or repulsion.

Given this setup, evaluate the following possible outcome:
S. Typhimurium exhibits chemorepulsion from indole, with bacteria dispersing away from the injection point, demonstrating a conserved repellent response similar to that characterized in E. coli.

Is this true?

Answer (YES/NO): YES